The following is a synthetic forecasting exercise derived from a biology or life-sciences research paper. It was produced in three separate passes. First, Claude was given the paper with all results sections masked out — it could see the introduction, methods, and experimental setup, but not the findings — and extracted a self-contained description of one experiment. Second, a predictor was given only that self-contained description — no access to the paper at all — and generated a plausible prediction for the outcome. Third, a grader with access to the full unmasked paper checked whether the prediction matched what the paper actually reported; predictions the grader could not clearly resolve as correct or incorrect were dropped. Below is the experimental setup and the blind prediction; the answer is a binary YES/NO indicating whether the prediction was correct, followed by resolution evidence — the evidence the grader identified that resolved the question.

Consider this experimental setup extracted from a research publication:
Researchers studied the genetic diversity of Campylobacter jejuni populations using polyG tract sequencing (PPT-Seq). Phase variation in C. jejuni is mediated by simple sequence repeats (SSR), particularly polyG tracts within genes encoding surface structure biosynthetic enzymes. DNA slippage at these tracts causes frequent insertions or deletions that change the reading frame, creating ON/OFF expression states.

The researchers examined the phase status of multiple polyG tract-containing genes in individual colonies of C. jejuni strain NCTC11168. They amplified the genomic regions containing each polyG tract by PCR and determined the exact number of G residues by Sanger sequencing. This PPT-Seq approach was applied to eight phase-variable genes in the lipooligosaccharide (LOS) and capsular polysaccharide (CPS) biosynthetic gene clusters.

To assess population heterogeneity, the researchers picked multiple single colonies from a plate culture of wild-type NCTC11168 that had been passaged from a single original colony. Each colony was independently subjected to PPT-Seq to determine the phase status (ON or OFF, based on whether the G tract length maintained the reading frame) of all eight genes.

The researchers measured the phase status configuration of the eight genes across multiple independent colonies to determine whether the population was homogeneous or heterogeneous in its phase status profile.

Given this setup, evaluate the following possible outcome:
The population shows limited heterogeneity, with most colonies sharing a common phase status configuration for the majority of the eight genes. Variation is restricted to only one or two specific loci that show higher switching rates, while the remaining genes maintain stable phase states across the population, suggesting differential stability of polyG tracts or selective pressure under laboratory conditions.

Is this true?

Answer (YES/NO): NO